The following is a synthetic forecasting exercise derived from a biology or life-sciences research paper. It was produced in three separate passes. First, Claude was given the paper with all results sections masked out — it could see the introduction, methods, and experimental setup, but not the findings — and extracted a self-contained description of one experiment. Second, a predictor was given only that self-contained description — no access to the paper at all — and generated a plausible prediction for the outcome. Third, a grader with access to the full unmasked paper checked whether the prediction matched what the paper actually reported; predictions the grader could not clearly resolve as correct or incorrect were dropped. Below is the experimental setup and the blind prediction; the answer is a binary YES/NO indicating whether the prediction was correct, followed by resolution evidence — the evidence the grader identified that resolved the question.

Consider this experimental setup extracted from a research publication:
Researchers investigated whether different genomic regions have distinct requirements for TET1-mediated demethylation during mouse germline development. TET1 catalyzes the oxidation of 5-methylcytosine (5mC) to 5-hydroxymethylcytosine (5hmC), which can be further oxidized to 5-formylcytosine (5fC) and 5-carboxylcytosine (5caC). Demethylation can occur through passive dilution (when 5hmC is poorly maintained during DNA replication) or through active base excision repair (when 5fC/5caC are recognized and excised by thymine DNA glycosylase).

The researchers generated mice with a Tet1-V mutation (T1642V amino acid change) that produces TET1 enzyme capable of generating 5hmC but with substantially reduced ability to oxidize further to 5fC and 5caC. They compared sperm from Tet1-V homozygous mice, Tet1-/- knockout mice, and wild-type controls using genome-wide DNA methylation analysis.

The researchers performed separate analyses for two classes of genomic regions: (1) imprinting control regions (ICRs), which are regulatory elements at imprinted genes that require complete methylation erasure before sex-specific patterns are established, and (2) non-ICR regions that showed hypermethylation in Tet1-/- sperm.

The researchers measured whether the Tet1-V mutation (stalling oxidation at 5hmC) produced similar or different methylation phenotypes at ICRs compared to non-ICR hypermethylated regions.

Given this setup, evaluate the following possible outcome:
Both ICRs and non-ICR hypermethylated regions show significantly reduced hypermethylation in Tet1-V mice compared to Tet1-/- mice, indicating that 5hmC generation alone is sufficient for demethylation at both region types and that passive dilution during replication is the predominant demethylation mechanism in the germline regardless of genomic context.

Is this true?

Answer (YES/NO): NO